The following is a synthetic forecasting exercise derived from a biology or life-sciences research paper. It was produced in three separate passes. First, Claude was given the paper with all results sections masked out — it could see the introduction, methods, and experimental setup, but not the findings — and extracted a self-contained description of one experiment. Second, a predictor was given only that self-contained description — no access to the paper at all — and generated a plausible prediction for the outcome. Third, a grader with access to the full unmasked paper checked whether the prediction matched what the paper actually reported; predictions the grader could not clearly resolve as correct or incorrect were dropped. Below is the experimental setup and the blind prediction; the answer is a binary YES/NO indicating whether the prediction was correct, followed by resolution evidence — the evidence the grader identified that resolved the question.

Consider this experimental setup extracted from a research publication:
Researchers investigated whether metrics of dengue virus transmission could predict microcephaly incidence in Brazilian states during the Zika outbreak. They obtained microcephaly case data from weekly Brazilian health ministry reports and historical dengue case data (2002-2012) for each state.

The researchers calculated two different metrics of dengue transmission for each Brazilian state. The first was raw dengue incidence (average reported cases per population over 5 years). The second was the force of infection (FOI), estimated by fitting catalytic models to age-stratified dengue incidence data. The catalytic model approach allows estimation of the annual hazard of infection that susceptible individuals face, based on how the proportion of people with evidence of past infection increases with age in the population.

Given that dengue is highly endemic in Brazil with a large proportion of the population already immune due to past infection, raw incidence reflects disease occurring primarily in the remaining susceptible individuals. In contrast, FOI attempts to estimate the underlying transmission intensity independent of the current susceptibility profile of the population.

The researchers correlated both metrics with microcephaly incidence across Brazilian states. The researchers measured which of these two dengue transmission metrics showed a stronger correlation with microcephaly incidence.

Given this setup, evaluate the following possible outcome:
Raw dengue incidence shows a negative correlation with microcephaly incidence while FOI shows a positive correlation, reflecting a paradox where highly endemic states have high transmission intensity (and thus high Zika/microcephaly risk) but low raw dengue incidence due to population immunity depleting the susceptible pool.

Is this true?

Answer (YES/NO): NO